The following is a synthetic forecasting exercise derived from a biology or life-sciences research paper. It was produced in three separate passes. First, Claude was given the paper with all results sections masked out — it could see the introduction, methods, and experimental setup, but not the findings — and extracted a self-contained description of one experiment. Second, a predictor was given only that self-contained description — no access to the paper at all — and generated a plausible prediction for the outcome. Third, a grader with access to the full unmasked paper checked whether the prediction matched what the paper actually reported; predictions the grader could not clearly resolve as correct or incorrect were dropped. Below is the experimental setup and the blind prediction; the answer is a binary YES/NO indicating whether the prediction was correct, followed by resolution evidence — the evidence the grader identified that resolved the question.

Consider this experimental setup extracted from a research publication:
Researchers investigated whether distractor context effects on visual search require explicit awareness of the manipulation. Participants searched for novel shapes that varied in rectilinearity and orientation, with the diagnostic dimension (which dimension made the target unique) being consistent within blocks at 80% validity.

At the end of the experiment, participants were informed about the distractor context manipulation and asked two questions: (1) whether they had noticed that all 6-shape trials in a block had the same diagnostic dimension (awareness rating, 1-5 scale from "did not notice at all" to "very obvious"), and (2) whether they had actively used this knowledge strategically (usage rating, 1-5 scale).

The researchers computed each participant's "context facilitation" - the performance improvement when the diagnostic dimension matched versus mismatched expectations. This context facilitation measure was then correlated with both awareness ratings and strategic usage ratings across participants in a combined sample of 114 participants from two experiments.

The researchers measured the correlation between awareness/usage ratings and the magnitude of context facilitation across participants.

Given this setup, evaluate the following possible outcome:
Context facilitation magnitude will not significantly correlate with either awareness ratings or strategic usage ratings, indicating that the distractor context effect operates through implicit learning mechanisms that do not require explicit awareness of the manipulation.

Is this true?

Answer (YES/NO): YES